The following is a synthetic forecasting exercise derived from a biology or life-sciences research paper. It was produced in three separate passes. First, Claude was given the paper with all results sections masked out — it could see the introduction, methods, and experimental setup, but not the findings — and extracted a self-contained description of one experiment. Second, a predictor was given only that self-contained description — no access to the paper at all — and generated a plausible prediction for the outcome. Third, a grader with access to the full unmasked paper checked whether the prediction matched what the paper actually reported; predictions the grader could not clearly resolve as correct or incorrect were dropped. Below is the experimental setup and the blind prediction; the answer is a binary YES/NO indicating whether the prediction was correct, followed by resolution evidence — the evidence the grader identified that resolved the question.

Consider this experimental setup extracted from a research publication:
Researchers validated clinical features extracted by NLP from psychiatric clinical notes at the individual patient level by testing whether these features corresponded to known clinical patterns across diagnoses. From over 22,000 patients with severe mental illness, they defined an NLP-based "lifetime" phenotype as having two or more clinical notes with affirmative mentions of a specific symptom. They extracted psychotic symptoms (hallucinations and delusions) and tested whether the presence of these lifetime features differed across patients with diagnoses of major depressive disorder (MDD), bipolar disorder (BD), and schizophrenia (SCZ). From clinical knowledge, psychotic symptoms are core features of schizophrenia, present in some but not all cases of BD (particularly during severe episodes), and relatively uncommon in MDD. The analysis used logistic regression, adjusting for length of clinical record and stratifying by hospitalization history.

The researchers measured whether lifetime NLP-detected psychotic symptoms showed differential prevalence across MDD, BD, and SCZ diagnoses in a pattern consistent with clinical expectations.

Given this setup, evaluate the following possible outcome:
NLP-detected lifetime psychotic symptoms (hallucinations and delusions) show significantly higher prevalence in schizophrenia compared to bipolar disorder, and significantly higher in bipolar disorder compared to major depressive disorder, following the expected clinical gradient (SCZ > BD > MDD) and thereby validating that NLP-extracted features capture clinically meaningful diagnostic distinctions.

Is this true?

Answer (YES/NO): YES